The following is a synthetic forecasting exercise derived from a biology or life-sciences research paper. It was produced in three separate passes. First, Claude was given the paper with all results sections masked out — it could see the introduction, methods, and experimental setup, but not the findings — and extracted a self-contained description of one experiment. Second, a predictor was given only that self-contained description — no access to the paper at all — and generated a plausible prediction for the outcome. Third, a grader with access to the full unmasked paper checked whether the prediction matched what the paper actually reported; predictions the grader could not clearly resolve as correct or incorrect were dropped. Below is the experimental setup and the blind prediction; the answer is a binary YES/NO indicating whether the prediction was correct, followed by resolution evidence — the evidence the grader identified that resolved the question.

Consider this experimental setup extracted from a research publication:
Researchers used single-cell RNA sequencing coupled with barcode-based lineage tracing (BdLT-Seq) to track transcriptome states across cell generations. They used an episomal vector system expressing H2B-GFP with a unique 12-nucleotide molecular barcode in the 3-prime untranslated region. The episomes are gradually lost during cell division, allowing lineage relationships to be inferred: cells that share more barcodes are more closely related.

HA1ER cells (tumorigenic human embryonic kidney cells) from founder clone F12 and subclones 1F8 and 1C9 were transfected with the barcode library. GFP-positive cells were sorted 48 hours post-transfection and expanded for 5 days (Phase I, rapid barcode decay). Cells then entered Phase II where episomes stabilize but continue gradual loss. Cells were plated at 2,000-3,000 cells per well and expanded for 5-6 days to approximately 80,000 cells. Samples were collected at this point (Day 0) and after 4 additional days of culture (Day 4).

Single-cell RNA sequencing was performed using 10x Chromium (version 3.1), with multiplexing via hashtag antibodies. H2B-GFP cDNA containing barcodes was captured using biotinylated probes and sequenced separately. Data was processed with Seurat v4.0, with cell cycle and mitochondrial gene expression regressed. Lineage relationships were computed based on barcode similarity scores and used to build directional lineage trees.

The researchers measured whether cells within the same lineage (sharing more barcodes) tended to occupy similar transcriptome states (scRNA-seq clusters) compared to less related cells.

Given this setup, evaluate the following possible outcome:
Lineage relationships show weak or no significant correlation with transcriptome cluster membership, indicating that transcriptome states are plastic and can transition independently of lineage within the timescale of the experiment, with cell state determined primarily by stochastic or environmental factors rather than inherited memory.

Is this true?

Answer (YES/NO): NO